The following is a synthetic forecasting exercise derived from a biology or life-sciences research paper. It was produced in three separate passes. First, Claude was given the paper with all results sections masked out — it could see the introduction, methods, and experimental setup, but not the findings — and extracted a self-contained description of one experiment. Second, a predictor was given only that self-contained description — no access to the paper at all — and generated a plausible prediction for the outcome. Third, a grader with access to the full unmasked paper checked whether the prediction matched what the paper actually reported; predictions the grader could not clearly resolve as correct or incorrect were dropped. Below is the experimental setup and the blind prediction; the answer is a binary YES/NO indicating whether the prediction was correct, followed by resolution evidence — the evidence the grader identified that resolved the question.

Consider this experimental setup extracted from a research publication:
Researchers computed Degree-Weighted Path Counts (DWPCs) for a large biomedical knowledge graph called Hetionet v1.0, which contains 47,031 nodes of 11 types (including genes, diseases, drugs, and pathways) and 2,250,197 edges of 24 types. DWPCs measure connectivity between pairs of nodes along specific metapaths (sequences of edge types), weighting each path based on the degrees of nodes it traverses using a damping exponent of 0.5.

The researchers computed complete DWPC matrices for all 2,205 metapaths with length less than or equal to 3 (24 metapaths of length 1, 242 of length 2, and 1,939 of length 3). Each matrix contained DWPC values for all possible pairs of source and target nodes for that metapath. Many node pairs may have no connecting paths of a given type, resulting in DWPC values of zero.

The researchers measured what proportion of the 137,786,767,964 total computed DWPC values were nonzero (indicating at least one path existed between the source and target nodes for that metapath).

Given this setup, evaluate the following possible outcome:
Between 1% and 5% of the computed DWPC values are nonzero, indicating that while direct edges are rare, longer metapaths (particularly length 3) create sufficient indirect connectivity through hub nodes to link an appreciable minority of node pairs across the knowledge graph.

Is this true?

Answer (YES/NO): NO